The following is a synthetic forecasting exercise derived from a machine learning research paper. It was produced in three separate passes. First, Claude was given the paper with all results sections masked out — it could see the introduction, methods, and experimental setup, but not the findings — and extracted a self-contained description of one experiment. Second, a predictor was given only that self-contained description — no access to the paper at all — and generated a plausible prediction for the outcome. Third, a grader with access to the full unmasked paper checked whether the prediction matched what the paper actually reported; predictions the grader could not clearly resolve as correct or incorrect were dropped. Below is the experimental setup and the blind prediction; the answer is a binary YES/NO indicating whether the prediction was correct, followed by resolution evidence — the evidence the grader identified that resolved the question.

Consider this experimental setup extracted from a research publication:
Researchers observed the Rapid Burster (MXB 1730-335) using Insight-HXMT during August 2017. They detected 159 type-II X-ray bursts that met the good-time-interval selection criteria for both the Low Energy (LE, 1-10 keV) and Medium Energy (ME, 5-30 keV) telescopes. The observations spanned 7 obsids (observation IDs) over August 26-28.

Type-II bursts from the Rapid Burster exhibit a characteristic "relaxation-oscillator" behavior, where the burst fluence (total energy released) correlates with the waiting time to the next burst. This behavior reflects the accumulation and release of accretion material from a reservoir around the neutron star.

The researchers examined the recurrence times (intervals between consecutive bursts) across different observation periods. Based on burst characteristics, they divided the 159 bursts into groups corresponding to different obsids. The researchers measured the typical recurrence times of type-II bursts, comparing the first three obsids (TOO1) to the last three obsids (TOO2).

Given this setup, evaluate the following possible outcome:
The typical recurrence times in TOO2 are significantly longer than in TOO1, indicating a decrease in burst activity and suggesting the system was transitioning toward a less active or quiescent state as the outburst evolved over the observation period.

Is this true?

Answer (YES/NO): NO